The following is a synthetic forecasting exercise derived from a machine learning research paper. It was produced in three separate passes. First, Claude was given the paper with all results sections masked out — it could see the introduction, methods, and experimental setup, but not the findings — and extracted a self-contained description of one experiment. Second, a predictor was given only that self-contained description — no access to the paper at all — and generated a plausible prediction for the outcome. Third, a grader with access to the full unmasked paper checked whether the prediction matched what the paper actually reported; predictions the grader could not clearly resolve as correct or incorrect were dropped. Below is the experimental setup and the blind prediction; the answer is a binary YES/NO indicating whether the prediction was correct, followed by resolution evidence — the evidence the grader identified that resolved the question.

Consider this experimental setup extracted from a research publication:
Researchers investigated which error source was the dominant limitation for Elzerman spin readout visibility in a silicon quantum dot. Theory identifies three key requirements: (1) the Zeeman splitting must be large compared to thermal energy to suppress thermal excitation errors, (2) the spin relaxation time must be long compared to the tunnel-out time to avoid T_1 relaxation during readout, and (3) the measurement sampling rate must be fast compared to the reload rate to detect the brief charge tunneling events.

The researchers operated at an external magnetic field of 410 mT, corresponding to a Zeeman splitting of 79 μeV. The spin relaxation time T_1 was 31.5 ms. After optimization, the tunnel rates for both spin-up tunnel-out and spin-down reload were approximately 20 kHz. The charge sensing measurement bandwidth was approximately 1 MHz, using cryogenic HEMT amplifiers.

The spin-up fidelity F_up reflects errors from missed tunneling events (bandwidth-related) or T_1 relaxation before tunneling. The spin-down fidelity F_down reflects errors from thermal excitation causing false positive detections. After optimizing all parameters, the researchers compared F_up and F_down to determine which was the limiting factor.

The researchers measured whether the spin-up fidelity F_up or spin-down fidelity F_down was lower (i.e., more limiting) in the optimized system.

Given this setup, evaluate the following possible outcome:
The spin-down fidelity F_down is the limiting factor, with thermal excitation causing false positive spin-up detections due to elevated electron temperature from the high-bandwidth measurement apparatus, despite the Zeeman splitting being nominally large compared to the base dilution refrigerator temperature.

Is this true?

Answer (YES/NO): NO